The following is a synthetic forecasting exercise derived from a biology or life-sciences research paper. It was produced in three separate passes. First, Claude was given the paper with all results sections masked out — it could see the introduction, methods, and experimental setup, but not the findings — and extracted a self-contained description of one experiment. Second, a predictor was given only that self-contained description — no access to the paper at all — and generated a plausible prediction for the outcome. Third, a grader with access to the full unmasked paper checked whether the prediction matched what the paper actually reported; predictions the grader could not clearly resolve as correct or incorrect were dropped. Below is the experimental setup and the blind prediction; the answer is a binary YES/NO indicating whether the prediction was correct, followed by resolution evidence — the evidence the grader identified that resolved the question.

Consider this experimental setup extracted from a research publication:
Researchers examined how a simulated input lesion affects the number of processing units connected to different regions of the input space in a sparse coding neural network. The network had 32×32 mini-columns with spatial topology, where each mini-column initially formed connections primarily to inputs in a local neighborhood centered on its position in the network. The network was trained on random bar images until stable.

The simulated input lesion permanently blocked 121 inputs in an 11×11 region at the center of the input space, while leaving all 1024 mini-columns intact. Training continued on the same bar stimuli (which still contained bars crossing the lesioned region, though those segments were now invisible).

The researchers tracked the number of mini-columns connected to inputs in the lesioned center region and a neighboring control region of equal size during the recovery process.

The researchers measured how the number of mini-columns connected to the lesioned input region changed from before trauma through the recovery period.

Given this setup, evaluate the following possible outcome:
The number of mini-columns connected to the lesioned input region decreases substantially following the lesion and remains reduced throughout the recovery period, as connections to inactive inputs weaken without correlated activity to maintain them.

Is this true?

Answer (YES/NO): YES